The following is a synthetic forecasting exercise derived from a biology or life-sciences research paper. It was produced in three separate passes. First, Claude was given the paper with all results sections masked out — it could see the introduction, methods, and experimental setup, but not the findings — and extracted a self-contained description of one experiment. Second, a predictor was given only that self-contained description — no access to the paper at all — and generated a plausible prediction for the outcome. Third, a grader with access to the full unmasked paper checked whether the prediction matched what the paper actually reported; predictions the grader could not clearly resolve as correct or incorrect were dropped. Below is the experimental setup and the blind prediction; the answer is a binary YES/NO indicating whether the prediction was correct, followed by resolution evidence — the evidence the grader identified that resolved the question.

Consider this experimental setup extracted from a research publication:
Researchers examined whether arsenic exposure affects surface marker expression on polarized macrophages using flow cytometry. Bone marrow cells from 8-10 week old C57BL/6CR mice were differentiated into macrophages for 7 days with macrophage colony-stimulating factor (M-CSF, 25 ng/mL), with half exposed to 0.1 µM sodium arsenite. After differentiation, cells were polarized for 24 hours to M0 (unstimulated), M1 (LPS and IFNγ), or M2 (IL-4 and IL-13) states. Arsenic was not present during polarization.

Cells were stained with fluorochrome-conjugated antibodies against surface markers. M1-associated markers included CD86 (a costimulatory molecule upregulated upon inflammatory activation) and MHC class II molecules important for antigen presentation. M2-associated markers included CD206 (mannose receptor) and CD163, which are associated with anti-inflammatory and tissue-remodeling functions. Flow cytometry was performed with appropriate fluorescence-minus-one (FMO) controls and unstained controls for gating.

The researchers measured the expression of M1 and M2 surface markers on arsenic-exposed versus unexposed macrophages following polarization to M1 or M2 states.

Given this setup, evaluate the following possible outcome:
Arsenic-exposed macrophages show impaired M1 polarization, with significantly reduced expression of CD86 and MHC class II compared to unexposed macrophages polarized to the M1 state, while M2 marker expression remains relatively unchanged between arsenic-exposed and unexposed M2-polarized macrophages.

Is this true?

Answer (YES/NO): NO